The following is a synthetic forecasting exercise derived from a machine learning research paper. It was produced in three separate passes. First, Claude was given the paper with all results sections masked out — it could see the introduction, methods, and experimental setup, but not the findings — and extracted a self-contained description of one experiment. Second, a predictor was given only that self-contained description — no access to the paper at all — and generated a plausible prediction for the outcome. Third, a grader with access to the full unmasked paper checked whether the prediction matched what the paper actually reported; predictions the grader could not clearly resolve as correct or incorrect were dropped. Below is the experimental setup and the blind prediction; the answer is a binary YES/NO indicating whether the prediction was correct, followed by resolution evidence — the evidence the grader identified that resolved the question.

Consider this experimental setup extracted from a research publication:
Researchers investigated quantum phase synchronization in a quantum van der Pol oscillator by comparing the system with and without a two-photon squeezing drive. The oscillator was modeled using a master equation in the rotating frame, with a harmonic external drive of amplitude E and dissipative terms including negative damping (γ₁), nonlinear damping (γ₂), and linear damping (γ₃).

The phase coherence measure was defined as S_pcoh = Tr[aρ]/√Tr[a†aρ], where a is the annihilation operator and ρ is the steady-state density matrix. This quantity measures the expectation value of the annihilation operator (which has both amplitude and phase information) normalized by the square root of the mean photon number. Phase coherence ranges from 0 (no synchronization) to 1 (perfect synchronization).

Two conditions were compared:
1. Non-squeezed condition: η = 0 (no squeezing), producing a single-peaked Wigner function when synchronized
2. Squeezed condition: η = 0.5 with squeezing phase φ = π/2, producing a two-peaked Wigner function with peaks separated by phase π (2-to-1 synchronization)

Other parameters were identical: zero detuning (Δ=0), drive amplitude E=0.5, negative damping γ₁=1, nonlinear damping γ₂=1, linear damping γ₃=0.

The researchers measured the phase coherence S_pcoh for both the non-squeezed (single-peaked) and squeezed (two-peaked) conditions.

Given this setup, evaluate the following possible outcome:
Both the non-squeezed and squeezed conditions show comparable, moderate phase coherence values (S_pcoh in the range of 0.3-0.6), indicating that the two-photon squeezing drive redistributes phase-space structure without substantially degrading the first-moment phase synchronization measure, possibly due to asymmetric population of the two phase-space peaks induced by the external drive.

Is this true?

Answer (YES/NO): NO